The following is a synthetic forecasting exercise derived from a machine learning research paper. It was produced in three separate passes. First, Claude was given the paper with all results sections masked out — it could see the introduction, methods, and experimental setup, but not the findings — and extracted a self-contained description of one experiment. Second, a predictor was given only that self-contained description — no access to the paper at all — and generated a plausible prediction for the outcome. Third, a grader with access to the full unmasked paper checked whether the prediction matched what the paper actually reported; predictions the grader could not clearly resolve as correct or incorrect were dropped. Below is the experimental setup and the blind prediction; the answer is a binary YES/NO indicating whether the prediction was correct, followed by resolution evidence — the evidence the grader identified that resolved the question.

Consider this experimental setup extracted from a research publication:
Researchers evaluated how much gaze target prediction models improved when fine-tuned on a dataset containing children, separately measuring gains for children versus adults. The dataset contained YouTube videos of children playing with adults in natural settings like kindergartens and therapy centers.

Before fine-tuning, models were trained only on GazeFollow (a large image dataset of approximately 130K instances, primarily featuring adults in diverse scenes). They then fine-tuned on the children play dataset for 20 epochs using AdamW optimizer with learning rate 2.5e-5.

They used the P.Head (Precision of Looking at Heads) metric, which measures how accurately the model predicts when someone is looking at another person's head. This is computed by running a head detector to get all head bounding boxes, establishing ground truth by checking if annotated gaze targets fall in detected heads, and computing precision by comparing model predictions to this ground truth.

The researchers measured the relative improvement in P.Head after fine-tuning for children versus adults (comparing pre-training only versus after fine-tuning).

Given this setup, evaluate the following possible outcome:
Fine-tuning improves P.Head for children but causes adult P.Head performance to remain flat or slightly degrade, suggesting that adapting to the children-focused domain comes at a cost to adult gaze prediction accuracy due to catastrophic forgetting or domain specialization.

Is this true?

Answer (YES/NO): NO